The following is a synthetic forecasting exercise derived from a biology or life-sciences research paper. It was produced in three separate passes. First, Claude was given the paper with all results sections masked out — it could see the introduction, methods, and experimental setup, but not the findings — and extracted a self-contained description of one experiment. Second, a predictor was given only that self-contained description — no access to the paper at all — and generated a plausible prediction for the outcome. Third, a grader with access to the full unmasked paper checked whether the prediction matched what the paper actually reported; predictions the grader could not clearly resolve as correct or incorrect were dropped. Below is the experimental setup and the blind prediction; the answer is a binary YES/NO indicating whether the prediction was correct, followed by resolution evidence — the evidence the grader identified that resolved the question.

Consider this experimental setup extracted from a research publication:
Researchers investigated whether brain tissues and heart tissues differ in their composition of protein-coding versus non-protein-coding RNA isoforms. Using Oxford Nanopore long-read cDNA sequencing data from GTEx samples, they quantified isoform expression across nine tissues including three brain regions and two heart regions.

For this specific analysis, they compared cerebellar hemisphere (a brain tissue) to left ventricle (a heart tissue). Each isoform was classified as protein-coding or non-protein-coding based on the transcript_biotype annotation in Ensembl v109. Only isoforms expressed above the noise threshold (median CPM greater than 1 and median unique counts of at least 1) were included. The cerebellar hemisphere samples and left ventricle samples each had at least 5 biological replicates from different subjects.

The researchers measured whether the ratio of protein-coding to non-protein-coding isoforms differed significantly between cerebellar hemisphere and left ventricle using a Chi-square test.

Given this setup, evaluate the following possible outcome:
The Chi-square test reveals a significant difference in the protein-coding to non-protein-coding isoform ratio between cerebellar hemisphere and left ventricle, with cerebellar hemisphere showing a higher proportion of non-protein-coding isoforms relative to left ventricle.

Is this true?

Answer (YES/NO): YES